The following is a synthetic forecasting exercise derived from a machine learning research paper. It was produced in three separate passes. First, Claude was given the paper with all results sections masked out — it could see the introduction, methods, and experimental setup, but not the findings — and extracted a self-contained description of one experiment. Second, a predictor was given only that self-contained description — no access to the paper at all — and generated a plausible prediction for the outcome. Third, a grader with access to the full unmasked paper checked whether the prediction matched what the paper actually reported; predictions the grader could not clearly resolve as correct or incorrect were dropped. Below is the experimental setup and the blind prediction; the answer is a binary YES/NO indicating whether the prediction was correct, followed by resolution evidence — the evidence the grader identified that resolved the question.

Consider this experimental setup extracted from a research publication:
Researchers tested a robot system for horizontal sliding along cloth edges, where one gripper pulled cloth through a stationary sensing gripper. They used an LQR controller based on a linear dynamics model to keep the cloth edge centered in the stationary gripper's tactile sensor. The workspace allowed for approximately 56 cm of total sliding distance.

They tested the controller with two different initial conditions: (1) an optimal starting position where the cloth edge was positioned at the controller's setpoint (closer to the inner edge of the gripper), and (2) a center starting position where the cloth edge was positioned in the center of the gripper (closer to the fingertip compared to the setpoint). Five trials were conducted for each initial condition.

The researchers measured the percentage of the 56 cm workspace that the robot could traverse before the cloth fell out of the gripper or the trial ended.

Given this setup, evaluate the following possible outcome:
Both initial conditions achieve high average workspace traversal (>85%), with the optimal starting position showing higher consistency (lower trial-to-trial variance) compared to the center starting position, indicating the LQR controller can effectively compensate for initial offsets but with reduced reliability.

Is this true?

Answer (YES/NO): NO